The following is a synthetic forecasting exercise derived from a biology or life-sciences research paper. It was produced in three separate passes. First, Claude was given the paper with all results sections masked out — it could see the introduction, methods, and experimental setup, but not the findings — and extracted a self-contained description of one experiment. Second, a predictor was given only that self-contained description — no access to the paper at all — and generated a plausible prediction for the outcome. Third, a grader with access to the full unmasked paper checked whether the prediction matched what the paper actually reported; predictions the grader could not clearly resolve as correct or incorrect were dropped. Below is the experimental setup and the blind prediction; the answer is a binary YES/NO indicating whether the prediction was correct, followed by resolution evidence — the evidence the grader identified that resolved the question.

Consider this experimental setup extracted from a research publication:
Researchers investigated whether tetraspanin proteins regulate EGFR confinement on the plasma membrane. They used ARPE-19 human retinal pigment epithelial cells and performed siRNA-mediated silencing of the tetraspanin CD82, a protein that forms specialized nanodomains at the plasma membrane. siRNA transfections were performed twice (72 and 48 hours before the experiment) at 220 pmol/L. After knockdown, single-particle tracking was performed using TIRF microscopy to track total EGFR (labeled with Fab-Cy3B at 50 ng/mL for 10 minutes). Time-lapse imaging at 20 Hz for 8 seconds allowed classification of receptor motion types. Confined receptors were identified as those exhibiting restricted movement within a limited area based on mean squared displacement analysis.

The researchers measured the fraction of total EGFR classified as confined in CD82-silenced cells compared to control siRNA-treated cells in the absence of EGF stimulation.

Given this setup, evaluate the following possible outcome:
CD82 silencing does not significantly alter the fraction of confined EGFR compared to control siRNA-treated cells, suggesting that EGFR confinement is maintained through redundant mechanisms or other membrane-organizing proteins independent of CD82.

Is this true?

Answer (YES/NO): YES